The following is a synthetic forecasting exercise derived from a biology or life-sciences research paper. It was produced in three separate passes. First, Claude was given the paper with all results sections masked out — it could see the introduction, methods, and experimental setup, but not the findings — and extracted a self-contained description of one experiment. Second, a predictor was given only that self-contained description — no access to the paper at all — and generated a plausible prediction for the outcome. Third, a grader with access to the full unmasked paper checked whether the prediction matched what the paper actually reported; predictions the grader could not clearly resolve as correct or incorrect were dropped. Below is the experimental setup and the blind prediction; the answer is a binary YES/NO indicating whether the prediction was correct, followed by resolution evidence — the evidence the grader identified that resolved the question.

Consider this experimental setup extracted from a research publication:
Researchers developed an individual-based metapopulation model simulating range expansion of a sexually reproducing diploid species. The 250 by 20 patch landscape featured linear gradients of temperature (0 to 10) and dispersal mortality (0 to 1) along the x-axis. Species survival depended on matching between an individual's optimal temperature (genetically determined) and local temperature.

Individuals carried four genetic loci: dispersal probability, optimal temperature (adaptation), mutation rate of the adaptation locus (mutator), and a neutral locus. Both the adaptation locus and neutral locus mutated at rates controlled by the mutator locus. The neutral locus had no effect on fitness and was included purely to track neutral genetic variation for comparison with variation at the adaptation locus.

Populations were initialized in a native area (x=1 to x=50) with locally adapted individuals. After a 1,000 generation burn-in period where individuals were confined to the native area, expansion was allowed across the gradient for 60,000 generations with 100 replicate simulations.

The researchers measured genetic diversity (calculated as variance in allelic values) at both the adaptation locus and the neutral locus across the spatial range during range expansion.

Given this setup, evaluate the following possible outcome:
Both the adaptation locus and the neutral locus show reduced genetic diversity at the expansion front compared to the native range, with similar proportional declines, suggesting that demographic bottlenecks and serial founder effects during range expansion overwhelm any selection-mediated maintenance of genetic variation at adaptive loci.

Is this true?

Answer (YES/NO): NO